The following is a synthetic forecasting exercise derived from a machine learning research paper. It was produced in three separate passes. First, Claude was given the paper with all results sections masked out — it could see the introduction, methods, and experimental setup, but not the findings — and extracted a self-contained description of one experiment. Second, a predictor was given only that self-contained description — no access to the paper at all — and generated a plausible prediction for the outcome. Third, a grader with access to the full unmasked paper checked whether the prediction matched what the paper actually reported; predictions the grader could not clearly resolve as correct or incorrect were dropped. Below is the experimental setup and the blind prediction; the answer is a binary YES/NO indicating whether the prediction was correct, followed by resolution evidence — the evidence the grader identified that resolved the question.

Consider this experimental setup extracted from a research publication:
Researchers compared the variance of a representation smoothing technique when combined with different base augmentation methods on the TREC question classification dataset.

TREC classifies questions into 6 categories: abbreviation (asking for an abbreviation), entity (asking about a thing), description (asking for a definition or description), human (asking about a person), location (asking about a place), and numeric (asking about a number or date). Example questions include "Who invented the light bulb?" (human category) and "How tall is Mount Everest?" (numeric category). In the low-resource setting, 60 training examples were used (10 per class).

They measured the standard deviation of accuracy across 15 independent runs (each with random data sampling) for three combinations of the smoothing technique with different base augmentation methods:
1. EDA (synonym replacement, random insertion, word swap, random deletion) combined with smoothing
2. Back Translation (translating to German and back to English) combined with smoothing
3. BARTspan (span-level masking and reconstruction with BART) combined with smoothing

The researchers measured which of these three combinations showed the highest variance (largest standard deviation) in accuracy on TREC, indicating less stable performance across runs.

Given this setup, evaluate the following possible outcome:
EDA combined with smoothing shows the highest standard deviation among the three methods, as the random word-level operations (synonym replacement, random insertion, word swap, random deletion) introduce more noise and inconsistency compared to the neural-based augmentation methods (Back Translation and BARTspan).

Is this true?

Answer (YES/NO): NO